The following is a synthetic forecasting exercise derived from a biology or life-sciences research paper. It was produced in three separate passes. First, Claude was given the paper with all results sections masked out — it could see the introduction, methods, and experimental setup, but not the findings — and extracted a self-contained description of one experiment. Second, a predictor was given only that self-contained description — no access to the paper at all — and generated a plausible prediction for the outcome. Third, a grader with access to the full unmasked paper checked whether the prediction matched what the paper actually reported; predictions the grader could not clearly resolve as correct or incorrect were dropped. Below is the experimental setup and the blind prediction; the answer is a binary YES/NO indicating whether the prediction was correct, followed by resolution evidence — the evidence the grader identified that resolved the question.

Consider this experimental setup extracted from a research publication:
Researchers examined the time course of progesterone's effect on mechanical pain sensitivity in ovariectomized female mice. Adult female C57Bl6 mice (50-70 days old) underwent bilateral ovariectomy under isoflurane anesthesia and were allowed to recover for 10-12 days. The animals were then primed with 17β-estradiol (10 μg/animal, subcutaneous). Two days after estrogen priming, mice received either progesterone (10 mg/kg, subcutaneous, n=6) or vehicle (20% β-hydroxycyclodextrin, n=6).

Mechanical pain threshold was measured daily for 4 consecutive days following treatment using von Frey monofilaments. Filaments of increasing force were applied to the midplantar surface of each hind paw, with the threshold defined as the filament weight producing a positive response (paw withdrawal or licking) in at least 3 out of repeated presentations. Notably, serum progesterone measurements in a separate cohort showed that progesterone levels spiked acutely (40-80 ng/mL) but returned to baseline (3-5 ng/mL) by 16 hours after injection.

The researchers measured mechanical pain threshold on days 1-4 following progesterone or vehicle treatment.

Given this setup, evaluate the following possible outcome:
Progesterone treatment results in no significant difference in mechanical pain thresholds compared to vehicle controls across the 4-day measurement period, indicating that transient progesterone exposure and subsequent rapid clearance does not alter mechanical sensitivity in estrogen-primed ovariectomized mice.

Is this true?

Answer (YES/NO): NO